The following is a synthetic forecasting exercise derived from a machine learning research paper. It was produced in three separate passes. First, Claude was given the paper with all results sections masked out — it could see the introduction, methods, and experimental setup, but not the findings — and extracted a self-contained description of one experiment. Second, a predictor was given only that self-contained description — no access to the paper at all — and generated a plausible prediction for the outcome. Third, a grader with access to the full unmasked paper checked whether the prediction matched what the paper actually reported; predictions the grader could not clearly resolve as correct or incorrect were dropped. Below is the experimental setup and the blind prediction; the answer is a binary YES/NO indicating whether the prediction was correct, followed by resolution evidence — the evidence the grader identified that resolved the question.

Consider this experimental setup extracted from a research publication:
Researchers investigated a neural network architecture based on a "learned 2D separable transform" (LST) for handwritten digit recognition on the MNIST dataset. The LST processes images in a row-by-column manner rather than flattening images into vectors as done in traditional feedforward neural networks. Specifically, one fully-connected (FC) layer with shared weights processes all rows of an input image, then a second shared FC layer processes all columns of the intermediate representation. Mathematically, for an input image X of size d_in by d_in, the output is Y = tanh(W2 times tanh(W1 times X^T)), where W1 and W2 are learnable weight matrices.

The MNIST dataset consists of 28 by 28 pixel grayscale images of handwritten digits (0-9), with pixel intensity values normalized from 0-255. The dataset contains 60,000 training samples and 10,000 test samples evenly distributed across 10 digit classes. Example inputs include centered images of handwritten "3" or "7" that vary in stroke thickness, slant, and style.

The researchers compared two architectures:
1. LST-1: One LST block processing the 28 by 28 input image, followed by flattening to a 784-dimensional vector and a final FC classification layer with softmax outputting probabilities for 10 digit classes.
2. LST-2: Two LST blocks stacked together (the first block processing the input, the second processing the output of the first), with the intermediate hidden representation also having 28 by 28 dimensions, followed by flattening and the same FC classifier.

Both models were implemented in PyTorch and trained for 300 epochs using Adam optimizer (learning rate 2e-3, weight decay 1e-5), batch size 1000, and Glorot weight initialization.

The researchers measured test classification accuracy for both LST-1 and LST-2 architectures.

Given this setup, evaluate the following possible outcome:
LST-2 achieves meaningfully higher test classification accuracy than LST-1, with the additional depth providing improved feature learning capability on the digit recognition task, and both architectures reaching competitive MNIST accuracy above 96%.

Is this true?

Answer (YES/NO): NO